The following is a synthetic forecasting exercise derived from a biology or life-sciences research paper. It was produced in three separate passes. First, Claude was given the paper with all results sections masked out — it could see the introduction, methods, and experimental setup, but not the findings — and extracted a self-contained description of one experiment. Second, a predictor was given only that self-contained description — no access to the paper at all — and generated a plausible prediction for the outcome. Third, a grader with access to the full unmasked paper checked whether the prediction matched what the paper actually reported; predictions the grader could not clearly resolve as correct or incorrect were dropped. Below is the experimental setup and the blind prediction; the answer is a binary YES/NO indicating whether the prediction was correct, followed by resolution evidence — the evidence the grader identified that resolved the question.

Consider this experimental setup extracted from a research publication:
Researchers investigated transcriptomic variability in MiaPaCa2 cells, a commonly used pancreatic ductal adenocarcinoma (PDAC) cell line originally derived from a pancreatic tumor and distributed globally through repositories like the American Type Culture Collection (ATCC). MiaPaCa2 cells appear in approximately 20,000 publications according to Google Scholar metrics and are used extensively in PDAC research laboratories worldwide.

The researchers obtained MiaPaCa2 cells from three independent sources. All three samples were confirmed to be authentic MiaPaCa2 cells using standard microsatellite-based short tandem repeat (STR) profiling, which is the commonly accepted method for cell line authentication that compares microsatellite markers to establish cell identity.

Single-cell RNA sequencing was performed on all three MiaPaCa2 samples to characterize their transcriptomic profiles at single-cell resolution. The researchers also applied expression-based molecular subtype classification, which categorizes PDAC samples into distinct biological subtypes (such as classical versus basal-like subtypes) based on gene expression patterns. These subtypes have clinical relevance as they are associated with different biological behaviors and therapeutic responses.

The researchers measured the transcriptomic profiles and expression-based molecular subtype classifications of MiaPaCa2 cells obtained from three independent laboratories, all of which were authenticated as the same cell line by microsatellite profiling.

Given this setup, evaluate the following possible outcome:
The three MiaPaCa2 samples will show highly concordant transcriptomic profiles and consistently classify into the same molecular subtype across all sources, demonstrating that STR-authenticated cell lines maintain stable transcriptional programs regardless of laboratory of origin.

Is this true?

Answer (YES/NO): NO